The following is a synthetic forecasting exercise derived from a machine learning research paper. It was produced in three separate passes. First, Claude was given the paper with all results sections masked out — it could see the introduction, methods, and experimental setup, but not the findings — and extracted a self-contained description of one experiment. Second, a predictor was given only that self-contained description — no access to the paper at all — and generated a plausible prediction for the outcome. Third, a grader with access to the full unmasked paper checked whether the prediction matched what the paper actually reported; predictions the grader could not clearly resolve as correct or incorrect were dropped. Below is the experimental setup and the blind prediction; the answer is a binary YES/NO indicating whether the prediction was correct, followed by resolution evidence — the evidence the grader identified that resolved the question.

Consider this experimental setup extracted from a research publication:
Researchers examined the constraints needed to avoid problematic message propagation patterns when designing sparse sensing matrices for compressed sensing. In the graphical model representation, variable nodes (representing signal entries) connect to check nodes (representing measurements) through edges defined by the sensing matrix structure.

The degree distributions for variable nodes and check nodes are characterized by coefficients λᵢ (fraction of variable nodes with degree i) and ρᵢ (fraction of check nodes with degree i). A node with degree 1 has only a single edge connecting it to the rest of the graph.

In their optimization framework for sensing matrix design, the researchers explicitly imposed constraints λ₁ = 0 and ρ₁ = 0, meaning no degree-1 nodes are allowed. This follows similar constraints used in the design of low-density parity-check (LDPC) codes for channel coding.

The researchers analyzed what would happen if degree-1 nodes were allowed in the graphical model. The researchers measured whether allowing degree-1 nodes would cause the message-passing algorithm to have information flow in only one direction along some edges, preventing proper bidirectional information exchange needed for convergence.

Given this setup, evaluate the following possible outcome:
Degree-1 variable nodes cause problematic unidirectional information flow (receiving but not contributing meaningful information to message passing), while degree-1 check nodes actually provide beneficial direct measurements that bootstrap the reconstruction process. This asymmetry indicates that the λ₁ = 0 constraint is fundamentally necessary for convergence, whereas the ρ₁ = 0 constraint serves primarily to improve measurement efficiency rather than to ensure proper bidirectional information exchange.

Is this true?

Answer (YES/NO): NO